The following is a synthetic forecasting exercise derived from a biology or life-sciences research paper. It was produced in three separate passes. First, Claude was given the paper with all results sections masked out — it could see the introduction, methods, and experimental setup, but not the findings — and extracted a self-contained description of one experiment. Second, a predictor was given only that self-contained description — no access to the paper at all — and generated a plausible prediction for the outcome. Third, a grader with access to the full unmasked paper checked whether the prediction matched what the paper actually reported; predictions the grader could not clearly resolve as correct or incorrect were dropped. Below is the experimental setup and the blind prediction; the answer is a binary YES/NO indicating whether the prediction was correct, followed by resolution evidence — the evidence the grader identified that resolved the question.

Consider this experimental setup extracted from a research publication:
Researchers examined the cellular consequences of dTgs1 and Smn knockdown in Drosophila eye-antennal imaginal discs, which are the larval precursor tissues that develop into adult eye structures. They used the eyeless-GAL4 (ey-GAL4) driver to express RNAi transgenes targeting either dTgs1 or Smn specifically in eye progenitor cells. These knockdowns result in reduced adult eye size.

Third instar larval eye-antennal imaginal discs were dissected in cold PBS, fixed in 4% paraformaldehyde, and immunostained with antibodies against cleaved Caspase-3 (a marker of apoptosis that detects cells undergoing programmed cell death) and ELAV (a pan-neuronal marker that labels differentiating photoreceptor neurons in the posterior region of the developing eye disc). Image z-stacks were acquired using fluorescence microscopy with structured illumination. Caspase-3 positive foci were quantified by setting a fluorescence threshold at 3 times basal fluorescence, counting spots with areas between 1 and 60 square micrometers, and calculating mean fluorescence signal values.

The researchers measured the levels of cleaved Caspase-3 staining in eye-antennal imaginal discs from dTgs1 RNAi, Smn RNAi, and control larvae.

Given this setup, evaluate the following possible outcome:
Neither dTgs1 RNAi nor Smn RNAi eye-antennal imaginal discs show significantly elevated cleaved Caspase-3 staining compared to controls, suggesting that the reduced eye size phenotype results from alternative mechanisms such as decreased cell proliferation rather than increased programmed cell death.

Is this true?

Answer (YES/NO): NO